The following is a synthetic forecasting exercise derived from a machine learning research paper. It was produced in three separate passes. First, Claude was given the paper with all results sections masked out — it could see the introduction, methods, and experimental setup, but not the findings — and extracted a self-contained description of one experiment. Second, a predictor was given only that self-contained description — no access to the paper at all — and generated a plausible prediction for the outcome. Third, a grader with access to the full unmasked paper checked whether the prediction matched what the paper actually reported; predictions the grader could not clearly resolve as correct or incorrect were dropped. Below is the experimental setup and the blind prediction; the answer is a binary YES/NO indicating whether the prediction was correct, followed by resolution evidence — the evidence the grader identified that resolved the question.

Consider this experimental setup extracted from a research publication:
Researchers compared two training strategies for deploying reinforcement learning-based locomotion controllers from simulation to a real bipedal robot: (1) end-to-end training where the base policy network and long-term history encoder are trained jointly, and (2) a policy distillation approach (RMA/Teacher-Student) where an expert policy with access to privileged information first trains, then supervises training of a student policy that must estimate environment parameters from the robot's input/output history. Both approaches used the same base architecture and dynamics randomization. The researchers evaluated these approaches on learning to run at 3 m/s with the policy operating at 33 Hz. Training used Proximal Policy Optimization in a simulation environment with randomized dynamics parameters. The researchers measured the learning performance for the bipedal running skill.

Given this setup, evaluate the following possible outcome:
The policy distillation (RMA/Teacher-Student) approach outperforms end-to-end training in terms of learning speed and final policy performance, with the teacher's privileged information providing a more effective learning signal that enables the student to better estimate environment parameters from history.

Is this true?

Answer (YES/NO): NO